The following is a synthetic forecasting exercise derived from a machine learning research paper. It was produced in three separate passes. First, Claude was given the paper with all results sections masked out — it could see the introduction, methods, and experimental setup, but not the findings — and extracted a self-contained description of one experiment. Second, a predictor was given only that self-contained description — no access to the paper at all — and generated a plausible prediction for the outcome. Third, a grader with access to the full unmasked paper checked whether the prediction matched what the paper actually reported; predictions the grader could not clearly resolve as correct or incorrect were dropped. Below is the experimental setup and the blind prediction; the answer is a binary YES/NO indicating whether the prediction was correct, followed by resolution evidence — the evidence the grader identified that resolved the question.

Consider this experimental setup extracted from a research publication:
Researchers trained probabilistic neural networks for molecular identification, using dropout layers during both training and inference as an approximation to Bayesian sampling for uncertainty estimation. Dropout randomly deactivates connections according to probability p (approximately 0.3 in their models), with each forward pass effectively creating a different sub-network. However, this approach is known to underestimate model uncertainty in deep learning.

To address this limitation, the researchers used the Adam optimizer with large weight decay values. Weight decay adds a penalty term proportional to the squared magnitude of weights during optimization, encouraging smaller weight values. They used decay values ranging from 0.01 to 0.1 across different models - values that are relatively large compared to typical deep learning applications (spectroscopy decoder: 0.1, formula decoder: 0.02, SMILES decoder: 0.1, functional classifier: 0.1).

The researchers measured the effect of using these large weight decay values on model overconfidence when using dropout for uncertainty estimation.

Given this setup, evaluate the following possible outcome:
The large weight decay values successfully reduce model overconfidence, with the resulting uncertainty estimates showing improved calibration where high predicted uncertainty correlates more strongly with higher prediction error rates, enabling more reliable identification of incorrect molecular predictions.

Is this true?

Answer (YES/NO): NO